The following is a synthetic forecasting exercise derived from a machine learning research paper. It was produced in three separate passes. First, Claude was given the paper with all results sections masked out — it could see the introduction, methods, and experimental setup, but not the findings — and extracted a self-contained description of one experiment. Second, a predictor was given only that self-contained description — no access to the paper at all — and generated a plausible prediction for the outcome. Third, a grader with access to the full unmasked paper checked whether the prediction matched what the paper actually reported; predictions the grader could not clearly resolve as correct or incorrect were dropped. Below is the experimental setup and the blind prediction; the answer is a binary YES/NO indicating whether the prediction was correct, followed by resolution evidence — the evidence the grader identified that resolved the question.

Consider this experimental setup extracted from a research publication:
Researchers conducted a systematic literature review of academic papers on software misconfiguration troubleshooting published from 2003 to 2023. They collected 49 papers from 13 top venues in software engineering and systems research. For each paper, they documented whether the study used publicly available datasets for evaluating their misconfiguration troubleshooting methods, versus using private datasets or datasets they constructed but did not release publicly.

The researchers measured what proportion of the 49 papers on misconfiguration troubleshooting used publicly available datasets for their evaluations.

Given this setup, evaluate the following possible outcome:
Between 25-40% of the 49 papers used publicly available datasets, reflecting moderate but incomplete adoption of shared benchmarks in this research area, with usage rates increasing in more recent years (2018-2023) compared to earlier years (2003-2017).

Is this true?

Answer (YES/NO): NO